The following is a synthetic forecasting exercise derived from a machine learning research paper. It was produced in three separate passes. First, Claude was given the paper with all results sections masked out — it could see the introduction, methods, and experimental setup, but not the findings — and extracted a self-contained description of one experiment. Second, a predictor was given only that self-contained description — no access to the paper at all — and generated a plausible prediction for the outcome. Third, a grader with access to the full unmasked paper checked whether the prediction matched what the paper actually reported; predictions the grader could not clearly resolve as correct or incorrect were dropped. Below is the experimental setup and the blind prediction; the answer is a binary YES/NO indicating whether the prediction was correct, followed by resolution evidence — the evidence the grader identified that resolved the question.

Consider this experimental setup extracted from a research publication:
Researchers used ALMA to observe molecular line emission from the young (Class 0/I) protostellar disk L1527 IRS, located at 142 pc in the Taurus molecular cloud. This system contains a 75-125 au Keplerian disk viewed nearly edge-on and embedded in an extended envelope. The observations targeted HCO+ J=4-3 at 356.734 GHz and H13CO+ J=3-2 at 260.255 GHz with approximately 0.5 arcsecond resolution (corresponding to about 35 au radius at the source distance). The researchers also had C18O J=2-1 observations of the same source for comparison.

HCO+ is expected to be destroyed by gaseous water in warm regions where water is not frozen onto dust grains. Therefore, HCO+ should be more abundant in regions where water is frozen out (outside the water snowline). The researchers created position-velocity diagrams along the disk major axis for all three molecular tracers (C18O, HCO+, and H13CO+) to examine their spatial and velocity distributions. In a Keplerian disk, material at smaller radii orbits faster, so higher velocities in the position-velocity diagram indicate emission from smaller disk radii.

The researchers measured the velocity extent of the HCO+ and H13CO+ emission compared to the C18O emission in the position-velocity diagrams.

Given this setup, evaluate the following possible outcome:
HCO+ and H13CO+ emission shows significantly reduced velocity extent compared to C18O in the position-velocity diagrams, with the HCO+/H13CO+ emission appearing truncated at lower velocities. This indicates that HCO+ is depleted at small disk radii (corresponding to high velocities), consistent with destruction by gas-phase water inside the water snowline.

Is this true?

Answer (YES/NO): NO